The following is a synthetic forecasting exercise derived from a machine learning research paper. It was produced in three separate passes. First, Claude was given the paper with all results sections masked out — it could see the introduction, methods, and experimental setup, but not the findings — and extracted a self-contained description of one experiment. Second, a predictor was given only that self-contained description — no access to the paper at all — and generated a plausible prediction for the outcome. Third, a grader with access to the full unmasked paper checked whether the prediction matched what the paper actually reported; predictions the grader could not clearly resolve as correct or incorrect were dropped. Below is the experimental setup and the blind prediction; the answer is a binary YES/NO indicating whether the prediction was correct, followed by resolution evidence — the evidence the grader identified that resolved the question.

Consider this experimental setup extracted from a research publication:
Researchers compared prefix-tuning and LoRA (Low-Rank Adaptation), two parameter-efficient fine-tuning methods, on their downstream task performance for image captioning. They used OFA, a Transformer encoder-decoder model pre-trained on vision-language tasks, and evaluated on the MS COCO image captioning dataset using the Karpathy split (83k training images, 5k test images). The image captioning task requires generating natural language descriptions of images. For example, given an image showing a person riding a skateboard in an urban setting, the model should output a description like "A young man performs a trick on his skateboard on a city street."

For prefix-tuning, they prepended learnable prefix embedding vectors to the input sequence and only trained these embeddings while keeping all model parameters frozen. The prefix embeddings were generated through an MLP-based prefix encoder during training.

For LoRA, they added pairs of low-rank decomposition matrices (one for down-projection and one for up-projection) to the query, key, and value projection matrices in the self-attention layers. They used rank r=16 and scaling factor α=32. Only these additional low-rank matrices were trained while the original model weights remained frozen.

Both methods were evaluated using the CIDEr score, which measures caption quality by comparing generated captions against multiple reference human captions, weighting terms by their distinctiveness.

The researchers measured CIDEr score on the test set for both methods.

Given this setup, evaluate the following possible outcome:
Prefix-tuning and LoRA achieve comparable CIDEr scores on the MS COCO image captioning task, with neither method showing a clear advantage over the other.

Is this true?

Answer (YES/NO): NO